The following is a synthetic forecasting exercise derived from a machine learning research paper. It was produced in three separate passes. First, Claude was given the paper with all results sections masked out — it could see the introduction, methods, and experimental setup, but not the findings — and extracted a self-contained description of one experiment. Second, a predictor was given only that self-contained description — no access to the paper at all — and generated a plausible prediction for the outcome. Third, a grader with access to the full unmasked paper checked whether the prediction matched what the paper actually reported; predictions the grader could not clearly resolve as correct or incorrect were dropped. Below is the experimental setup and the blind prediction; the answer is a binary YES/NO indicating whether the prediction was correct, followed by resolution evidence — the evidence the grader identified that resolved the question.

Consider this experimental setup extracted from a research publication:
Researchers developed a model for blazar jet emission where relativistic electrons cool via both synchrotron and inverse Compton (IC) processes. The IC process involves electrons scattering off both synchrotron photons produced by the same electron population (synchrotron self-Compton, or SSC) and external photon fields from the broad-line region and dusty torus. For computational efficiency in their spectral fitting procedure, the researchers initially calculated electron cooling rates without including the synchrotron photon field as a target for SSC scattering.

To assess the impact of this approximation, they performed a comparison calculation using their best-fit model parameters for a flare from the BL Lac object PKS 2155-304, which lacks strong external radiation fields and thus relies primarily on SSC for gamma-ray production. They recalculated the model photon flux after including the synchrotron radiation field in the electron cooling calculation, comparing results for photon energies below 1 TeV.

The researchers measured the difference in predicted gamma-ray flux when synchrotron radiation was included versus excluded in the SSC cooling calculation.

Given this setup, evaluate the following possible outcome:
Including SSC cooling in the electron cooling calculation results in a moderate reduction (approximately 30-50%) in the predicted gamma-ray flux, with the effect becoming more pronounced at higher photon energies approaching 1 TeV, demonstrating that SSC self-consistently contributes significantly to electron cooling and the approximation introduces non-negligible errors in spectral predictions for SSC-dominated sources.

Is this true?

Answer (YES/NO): NO